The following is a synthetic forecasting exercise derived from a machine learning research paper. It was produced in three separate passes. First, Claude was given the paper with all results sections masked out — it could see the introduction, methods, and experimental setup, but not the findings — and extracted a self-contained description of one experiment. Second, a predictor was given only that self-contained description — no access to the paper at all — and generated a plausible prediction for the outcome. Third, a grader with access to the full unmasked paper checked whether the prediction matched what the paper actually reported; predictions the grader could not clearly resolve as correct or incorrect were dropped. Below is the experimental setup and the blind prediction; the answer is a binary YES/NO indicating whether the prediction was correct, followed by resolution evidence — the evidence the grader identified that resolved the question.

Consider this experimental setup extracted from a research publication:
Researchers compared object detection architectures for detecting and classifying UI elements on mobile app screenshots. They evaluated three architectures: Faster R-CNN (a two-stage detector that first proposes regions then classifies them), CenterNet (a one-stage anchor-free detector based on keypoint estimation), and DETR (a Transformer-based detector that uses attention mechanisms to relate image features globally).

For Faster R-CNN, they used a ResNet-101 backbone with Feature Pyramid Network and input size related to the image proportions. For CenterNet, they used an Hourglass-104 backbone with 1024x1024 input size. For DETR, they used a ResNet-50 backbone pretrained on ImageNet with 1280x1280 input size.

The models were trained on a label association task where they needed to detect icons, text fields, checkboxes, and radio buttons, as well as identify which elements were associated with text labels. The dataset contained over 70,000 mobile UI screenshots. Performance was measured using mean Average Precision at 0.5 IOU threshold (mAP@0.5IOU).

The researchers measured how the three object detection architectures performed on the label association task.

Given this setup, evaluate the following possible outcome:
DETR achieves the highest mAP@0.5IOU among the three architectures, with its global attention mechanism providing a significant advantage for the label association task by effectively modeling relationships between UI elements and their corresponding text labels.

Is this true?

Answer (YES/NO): YES